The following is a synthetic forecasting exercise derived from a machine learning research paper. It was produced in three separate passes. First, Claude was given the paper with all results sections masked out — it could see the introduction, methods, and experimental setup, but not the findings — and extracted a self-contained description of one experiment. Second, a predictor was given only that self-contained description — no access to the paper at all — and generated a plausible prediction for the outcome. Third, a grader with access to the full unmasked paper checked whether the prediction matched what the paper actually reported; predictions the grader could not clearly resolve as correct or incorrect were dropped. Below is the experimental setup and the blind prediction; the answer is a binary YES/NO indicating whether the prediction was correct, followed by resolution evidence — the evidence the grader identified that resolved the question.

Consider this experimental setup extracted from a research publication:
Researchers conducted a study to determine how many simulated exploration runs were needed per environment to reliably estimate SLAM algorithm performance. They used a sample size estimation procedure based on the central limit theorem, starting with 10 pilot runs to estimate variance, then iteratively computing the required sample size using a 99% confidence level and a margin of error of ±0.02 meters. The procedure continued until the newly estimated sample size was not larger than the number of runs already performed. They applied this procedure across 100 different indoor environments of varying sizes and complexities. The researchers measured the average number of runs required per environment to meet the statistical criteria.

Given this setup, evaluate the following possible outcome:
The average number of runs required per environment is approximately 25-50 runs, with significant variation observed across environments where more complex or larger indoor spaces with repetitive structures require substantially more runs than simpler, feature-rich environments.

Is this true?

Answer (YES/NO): NO